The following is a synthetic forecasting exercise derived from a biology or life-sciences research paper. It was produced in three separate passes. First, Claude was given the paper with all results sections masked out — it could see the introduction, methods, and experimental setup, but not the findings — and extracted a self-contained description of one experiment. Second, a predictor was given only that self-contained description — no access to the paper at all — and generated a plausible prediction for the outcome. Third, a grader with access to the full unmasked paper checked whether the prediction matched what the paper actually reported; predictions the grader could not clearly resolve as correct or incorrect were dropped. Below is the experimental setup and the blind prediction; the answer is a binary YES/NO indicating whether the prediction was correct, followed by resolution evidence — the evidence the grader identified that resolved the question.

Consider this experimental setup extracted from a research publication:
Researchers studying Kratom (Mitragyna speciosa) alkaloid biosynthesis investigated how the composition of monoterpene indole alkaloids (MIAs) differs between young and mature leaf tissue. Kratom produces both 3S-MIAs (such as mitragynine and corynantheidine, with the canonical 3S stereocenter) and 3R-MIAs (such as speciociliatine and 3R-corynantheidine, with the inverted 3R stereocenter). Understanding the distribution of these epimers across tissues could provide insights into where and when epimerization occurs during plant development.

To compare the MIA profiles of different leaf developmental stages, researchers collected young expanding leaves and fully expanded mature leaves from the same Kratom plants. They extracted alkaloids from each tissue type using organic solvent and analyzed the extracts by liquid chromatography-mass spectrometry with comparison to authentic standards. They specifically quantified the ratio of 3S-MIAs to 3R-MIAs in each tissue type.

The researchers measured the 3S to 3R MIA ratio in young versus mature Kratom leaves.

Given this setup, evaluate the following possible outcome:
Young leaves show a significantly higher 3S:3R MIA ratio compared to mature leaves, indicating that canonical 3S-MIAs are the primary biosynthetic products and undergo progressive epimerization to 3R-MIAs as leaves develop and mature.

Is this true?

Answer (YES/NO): NO